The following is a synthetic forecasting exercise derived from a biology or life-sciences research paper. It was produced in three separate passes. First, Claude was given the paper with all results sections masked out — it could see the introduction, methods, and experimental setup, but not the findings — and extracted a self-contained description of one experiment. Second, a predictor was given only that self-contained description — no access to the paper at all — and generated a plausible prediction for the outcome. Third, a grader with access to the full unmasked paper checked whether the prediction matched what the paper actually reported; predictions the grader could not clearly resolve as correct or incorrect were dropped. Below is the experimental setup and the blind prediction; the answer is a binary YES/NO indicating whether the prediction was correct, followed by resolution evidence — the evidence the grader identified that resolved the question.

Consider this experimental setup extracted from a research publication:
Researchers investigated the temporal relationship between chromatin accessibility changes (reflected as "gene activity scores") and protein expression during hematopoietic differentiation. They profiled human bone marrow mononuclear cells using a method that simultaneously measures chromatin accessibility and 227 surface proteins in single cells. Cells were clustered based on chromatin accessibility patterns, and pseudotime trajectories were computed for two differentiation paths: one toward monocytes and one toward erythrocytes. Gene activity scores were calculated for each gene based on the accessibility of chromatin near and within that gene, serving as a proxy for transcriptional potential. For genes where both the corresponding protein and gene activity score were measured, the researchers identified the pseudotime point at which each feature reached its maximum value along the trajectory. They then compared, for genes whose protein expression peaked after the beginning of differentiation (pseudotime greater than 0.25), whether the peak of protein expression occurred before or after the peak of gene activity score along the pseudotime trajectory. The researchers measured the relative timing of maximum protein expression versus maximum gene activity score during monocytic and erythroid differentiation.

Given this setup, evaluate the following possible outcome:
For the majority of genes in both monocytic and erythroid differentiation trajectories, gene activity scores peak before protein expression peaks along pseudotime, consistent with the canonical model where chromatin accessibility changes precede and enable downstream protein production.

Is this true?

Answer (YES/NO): YES